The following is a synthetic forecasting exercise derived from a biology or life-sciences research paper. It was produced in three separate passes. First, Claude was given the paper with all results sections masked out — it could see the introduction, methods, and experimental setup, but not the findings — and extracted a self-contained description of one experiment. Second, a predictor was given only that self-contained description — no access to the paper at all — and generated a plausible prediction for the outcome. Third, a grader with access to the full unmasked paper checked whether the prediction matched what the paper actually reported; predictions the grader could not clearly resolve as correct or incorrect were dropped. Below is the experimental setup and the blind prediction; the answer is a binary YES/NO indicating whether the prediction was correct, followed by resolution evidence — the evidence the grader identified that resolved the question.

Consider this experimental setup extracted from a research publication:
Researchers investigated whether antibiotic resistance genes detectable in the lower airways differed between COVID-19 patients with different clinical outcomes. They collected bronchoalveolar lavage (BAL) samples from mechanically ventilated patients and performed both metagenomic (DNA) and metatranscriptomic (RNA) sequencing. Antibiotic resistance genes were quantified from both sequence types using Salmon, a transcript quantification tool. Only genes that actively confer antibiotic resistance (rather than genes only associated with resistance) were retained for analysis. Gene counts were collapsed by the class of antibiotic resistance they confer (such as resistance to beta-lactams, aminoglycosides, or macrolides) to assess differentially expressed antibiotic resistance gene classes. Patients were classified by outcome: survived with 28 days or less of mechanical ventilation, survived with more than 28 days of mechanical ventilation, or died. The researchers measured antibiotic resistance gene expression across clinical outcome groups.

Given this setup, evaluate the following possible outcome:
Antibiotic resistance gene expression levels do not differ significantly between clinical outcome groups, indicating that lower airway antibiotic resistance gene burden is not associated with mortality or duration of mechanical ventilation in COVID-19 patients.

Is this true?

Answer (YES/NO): NO